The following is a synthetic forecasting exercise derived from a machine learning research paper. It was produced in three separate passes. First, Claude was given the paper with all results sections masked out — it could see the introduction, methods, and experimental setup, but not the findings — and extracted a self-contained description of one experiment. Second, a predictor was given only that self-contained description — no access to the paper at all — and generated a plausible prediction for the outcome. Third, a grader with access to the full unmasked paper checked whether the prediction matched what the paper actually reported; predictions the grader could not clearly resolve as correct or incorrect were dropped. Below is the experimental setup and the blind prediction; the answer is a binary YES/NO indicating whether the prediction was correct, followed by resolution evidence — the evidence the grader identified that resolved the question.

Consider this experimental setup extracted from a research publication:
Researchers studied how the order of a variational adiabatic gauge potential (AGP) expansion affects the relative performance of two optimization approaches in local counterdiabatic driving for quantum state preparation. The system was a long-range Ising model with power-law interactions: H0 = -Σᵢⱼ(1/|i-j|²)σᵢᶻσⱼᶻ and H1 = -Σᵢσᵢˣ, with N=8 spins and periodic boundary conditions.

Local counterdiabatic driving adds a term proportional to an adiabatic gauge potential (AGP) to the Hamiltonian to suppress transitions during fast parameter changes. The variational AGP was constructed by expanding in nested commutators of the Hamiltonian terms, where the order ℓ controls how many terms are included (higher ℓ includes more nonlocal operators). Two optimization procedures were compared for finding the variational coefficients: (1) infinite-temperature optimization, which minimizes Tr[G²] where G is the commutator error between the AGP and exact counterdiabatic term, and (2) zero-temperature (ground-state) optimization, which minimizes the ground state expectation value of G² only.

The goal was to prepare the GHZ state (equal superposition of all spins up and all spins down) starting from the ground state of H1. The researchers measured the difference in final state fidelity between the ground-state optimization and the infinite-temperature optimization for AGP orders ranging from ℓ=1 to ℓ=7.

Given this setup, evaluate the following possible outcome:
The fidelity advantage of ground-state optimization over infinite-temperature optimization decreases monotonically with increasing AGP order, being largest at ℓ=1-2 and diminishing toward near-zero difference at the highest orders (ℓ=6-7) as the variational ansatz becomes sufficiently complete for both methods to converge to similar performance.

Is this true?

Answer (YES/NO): NO